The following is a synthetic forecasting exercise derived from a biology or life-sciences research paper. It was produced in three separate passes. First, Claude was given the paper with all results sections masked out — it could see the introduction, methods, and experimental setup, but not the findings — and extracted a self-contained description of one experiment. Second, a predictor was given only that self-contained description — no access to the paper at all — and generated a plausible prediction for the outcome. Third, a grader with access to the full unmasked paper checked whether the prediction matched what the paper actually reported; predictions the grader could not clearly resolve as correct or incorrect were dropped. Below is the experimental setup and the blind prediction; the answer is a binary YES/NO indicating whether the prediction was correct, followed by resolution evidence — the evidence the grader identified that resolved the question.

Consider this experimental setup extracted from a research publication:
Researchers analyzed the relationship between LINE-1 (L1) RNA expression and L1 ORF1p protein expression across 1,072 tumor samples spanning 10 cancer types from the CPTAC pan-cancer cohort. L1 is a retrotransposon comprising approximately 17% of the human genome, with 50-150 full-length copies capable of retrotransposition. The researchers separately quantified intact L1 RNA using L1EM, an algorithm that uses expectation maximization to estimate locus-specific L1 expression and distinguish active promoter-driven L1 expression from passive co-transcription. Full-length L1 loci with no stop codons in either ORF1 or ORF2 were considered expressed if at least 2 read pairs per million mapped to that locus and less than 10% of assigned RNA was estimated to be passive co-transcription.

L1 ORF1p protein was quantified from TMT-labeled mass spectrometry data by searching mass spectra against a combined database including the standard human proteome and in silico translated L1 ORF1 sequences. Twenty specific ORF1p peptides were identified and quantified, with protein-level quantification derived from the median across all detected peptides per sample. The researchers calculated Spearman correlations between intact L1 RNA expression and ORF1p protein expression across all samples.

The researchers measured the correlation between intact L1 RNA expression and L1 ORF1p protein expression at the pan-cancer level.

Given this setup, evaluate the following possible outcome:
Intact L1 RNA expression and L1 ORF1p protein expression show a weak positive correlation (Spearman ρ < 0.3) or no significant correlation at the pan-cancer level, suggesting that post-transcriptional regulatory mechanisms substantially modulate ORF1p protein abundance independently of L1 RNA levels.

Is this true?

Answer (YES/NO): NO